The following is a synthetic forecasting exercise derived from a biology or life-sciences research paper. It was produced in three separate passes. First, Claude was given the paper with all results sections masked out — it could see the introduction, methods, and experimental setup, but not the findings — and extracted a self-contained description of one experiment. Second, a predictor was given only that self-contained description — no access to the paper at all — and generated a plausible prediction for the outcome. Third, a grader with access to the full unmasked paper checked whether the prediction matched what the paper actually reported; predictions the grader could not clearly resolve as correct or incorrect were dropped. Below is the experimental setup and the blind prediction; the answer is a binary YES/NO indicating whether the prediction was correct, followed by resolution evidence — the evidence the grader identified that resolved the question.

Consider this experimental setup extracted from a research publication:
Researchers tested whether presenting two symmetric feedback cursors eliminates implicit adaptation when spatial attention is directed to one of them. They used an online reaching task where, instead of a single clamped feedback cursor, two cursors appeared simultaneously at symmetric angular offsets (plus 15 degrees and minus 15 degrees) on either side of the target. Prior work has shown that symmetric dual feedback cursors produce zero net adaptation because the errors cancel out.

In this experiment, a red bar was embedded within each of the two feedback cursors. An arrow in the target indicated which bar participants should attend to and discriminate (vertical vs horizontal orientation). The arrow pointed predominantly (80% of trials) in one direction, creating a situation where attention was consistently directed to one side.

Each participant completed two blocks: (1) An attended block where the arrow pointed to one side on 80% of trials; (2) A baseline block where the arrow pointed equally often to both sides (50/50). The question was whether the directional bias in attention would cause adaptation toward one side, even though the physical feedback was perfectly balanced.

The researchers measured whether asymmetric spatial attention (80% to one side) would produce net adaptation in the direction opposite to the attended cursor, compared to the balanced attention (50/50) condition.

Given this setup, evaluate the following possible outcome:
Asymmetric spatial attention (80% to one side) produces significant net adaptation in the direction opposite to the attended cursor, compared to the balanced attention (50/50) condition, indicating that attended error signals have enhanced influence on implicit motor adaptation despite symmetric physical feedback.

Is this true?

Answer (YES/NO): NO